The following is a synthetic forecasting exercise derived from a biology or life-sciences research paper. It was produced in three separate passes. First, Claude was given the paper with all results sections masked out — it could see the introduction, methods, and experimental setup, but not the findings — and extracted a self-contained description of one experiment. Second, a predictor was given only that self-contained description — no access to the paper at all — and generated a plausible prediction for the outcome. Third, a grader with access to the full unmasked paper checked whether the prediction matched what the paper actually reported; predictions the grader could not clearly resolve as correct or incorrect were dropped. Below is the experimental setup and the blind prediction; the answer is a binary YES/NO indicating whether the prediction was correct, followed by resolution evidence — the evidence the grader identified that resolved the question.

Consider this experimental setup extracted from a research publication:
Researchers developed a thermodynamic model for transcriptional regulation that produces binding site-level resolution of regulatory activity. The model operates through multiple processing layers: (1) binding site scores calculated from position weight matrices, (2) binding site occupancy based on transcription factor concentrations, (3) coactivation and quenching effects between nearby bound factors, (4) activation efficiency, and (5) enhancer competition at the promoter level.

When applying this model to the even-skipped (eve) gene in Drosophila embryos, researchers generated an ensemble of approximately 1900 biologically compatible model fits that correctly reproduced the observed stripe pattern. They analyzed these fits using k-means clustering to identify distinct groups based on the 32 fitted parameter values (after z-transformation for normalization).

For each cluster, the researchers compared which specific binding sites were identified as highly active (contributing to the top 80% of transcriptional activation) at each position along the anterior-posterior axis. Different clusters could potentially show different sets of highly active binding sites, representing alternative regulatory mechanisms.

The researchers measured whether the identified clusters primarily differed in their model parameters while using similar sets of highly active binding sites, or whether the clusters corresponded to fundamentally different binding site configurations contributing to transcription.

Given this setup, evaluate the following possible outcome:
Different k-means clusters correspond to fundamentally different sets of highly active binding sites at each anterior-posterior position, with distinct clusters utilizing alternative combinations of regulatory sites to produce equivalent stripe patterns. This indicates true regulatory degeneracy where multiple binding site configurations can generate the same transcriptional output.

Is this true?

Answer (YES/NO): YES